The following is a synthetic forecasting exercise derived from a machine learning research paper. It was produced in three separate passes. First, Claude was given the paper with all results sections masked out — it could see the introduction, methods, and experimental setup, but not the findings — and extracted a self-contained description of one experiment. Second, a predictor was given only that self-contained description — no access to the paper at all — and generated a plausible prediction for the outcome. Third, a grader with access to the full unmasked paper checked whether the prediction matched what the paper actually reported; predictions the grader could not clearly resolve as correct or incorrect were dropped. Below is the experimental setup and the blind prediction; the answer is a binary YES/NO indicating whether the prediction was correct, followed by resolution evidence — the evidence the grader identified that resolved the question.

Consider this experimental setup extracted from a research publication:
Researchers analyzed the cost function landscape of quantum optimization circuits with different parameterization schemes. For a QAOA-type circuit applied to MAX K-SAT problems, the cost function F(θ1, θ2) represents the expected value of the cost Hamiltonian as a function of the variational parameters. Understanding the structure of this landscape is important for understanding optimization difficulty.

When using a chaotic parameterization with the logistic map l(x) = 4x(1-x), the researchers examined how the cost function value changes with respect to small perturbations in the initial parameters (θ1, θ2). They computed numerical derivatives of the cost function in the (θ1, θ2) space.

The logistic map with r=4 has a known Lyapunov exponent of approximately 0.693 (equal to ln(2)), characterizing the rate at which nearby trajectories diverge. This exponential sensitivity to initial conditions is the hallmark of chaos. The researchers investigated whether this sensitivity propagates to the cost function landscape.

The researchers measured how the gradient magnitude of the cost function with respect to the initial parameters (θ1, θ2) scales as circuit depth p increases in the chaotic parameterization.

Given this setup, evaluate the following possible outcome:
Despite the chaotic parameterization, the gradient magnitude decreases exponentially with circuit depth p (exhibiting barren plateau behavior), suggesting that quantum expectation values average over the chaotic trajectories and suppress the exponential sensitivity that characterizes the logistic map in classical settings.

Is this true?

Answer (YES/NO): NO